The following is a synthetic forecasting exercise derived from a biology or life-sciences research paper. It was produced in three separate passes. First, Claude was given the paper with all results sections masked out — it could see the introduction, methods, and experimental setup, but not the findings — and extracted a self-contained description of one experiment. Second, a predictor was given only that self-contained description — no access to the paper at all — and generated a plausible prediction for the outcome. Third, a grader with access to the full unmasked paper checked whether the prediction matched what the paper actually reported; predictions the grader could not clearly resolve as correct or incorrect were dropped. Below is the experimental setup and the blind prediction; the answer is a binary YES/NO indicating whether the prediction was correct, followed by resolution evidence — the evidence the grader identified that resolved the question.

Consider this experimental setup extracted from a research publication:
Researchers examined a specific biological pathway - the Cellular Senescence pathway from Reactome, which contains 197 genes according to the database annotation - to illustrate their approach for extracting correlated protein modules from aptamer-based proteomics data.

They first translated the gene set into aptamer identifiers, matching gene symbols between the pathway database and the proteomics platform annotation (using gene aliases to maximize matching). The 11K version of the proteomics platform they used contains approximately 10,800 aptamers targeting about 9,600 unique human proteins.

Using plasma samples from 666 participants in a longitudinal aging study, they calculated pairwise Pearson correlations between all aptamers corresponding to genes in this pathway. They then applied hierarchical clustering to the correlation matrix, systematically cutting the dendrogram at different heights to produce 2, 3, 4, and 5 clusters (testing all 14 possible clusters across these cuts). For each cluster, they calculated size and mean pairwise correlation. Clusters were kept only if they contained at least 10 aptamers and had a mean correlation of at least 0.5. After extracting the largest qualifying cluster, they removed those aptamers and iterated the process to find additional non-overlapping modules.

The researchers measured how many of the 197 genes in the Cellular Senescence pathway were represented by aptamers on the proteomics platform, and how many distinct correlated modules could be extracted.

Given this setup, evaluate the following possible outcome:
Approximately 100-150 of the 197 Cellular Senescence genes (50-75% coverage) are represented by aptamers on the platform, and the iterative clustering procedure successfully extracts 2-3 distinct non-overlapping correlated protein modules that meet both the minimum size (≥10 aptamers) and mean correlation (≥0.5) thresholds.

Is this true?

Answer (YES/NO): YES